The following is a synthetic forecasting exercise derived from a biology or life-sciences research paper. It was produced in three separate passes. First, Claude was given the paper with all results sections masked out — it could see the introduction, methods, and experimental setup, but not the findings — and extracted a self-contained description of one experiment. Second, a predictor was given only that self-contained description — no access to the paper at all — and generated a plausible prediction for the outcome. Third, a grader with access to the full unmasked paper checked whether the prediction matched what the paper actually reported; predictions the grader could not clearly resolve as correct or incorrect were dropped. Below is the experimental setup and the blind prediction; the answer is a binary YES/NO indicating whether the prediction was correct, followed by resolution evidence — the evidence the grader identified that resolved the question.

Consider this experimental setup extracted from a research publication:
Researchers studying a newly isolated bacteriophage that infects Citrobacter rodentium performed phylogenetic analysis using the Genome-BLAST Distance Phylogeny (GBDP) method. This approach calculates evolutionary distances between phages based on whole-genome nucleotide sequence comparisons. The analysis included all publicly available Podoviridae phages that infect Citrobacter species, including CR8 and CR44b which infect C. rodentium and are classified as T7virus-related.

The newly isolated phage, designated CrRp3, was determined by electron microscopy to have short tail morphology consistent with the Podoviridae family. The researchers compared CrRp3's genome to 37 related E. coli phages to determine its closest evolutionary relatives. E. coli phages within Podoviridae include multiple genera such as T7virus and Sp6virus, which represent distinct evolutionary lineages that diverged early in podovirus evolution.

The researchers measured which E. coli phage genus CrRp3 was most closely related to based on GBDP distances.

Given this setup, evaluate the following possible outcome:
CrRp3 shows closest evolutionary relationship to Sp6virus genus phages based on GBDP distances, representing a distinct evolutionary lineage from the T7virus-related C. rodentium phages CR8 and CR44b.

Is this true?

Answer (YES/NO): YES